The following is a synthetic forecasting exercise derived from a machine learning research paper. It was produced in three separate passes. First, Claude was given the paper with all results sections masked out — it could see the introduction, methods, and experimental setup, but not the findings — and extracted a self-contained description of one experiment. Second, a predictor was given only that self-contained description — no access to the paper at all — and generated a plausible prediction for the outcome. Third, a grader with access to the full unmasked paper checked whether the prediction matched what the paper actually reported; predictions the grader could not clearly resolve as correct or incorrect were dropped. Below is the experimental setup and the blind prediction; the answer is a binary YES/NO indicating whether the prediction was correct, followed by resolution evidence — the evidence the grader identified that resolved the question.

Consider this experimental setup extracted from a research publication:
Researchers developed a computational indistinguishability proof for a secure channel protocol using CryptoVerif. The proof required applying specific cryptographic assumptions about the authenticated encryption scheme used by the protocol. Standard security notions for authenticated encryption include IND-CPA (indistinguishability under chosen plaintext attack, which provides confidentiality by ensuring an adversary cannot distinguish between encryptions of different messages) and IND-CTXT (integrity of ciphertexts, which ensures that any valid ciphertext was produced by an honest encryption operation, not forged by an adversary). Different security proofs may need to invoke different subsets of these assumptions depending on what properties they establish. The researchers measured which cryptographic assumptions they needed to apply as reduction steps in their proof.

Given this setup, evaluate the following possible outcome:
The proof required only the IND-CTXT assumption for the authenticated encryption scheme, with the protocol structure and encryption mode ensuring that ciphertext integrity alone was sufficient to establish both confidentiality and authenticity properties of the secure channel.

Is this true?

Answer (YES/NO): NO